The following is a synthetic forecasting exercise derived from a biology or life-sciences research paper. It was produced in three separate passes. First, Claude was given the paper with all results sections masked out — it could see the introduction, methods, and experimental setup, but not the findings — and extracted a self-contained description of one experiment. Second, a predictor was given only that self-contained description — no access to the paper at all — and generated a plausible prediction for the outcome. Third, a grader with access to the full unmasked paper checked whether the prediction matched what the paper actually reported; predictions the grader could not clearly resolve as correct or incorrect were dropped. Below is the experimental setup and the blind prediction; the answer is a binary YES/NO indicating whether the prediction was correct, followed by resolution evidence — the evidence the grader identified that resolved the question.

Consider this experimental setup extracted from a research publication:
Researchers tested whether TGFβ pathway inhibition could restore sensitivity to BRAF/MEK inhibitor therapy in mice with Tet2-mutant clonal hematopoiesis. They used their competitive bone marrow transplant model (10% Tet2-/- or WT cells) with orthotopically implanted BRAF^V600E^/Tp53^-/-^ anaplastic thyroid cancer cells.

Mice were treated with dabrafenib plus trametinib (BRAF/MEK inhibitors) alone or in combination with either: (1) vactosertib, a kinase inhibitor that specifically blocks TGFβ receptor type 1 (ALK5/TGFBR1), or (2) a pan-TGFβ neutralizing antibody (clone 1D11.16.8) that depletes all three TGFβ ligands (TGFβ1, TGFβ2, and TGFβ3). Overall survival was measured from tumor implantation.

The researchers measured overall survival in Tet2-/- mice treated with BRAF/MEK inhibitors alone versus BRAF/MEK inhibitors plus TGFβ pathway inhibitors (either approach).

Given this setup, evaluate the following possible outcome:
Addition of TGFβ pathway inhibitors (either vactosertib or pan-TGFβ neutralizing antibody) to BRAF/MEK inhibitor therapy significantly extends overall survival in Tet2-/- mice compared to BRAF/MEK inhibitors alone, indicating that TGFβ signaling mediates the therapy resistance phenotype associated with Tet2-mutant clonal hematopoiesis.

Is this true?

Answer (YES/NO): YES